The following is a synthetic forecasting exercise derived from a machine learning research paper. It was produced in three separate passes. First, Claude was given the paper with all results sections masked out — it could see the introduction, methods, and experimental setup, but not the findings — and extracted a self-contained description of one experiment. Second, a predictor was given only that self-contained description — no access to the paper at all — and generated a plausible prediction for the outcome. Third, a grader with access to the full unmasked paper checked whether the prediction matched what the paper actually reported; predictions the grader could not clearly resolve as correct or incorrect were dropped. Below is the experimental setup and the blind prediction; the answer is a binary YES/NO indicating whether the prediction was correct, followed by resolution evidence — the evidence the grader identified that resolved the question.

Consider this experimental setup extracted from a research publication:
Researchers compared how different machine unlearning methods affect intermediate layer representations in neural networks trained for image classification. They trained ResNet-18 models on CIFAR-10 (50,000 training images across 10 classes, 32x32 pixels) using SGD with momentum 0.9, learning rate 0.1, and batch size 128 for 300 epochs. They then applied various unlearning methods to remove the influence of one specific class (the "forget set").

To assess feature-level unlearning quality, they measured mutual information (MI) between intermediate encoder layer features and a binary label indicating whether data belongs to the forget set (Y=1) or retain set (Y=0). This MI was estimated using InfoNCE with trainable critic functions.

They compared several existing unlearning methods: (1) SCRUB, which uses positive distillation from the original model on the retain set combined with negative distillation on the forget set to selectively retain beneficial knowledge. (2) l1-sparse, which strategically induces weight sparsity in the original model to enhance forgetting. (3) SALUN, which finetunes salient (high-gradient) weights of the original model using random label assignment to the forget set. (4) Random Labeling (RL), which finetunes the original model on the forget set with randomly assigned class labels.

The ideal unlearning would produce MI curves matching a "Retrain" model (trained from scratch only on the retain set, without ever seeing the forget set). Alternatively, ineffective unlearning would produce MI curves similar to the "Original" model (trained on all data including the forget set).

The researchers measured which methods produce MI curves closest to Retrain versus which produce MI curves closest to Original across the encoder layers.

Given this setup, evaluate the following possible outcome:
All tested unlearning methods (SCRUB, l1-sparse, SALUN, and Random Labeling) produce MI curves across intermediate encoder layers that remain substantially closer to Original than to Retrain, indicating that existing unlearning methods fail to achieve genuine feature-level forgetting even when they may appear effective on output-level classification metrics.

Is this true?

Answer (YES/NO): NO